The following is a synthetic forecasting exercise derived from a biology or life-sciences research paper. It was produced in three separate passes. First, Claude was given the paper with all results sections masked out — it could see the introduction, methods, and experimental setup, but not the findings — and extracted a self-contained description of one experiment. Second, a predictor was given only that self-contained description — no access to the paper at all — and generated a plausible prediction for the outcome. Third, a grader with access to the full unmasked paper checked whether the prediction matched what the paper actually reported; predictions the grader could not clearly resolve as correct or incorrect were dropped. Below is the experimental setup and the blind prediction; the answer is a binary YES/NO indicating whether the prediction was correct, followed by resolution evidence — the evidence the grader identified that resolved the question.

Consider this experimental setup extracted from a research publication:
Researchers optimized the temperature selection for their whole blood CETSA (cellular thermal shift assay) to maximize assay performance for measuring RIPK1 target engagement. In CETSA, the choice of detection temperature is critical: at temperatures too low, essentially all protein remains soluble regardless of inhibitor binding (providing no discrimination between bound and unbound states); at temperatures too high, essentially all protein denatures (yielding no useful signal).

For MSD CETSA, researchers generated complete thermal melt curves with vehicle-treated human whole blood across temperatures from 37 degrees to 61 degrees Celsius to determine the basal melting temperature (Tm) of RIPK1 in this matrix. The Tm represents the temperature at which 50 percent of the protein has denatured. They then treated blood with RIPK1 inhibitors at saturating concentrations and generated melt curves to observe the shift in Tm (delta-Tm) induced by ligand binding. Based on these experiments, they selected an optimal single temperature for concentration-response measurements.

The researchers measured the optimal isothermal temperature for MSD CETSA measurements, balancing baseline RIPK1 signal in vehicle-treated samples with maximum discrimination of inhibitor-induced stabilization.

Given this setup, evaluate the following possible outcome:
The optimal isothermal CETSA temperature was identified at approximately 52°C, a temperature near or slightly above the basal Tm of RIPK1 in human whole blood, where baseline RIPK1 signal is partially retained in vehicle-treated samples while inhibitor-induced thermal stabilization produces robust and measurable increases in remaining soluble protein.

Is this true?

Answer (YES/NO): NO